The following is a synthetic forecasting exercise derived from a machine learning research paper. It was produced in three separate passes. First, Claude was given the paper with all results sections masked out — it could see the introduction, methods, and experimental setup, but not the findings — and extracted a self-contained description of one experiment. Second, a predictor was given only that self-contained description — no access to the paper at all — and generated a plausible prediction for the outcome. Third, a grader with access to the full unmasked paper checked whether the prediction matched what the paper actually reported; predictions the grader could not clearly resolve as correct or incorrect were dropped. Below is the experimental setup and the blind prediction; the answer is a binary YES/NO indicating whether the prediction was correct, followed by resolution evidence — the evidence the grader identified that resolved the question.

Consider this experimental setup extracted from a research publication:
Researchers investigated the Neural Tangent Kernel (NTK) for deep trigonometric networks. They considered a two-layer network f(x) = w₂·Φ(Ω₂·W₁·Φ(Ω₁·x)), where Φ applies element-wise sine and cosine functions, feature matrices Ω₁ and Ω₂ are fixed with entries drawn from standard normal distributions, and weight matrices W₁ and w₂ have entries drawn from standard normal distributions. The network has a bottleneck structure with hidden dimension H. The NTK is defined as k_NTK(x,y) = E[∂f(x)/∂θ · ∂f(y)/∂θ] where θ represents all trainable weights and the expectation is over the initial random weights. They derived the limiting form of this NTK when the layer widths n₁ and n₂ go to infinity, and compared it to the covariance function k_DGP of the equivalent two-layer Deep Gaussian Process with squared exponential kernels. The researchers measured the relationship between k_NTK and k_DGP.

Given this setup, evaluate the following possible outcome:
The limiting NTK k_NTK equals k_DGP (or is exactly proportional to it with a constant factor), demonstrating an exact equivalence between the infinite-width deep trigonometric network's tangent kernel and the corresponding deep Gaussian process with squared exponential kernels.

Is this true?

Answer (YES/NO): NO